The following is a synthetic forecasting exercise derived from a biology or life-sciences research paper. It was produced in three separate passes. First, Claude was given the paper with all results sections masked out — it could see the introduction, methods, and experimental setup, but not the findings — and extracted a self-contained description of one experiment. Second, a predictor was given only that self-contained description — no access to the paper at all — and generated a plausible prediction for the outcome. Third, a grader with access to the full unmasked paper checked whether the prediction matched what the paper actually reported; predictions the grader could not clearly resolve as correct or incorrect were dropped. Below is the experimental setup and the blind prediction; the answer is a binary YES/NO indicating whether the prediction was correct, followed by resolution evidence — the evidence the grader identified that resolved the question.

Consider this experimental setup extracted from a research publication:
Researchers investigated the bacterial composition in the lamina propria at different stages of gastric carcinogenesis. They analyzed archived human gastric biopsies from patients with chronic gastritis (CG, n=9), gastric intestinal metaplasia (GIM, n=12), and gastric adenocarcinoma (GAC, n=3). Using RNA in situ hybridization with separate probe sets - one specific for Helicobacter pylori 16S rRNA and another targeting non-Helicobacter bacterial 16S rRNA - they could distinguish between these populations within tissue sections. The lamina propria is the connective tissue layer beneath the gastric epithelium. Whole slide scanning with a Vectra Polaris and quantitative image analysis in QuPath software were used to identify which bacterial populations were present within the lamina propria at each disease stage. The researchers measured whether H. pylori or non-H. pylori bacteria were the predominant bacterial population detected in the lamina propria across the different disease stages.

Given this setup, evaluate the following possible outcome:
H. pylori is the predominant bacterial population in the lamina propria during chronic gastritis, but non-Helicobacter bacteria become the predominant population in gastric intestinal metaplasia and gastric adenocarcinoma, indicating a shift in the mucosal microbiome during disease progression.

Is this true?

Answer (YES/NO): NO